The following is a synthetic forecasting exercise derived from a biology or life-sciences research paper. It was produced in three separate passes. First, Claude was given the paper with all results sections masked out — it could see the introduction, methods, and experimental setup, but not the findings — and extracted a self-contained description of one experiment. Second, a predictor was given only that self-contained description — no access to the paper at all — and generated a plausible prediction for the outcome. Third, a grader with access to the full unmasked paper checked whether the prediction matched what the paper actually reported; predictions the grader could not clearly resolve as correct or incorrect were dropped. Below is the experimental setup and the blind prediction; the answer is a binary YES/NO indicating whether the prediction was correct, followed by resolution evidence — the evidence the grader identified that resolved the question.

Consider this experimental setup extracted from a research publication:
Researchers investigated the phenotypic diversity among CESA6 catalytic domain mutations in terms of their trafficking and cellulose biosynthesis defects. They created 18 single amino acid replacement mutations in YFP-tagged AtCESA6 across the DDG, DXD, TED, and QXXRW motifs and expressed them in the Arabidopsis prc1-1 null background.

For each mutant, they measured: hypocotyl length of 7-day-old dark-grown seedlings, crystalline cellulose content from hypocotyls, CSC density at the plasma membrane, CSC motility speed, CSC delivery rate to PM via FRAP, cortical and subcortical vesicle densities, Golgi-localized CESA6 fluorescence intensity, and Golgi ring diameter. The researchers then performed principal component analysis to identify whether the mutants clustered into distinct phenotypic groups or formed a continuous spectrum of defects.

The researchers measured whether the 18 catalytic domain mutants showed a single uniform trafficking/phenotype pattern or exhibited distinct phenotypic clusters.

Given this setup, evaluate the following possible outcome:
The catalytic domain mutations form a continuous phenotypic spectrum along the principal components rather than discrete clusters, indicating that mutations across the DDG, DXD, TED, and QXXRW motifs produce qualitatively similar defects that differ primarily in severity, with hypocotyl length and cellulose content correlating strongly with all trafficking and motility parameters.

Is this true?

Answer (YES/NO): NO